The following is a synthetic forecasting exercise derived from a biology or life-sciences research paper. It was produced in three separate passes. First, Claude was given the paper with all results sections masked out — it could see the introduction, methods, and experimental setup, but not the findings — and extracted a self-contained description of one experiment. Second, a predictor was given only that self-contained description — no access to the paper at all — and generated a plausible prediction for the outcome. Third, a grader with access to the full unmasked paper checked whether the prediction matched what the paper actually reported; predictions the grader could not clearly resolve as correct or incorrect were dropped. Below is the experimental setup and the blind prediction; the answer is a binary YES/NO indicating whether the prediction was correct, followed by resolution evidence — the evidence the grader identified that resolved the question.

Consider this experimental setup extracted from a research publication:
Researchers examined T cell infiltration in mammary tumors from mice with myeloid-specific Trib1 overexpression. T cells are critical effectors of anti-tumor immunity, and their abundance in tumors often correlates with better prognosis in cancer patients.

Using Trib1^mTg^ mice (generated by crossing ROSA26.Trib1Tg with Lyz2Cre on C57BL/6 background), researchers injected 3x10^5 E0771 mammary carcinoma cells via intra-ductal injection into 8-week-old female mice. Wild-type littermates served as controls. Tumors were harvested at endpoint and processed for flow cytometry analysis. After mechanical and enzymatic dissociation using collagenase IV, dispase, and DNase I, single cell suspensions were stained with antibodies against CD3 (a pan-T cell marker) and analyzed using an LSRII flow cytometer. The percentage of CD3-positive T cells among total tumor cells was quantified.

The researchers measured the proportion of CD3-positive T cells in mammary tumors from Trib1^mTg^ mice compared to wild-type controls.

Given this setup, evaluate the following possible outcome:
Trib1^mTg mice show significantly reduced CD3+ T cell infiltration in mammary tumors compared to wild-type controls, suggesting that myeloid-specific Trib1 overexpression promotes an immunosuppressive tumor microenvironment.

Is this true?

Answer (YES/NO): YES